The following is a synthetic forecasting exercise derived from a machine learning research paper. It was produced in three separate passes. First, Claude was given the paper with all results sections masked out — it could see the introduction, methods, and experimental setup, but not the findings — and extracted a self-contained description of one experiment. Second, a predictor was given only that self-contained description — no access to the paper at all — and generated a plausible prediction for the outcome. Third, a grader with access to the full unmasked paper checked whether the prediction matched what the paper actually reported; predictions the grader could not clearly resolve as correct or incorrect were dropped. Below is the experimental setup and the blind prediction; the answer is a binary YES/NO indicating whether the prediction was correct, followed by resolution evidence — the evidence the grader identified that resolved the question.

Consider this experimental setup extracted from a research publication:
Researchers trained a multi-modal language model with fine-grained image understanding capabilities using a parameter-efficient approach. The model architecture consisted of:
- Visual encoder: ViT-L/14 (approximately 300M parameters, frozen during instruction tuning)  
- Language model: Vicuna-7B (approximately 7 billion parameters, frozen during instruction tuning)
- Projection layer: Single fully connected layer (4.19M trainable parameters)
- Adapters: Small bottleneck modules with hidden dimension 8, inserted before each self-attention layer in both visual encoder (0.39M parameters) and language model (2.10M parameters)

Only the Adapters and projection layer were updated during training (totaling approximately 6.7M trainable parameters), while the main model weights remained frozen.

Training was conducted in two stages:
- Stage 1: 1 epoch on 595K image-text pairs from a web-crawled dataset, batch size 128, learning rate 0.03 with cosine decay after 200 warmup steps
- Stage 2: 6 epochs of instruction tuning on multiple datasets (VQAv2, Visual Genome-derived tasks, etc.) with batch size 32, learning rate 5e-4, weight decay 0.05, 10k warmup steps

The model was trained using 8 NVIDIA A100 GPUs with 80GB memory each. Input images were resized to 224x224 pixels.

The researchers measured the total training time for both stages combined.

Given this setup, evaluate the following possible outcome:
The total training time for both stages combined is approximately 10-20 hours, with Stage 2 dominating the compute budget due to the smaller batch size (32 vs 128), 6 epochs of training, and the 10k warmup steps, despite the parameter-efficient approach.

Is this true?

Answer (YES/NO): NO